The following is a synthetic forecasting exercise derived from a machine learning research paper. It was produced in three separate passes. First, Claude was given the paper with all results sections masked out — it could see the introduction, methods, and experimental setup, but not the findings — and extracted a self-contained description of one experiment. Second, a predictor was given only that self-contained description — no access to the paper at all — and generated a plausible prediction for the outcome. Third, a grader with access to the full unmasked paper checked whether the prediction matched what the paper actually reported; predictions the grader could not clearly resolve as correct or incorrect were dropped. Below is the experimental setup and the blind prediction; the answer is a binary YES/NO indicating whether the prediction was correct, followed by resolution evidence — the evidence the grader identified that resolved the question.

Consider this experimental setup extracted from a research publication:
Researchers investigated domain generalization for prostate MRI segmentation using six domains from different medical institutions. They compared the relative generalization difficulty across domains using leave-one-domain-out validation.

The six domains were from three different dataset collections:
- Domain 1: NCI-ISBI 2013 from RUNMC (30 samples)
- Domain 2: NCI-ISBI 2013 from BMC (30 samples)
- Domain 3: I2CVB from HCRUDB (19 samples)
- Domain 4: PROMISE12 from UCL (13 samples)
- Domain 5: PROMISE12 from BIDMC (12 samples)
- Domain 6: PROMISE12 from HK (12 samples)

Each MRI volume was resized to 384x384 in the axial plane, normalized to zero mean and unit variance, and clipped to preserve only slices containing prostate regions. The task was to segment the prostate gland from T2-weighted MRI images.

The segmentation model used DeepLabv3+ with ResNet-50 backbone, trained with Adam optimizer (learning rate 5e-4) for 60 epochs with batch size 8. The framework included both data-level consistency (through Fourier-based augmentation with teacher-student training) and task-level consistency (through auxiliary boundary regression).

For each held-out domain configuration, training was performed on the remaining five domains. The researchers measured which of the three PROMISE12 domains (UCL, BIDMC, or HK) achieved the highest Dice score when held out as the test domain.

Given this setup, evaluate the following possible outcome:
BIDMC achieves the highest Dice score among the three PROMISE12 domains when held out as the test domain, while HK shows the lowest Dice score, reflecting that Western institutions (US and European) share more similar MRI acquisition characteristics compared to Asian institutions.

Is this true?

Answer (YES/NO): NO